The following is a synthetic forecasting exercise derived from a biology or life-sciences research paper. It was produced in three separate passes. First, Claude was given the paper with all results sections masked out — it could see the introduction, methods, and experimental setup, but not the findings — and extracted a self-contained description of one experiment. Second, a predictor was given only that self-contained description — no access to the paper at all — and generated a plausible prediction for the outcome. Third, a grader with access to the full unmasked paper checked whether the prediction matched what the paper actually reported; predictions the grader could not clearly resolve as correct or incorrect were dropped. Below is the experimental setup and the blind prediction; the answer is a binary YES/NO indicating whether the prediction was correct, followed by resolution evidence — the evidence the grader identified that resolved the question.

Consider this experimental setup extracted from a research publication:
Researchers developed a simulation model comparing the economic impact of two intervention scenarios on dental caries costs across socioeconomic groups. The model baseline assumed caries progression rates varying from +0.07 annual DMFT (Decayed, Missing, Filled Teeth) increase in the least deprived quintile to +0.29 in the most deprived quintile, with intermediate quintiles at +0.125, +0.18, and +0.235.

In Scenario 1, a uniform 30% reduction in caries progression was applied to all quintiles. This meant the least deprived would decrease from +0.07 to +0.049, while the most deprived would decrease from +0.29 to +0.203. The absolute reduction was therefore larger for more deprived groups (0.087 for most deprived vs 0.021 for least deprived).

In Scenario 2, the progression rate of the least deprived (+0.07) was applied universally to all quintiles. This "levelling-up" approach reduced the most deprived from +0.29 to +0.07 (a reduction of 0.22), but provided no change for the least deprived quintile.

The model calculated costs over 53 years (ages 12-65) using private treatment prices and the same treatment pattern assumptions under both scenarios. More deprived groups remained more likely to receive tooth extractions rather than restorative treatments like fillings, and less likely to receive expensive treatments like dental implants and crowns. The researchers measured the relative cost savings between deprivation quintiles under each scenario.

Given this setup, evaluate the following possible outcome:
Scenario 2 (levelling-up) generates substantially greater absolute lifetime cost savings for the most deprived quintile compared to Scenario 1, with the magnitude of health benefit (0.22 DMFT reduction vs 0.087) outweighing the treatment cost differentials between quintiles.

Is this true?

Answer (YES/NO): YES